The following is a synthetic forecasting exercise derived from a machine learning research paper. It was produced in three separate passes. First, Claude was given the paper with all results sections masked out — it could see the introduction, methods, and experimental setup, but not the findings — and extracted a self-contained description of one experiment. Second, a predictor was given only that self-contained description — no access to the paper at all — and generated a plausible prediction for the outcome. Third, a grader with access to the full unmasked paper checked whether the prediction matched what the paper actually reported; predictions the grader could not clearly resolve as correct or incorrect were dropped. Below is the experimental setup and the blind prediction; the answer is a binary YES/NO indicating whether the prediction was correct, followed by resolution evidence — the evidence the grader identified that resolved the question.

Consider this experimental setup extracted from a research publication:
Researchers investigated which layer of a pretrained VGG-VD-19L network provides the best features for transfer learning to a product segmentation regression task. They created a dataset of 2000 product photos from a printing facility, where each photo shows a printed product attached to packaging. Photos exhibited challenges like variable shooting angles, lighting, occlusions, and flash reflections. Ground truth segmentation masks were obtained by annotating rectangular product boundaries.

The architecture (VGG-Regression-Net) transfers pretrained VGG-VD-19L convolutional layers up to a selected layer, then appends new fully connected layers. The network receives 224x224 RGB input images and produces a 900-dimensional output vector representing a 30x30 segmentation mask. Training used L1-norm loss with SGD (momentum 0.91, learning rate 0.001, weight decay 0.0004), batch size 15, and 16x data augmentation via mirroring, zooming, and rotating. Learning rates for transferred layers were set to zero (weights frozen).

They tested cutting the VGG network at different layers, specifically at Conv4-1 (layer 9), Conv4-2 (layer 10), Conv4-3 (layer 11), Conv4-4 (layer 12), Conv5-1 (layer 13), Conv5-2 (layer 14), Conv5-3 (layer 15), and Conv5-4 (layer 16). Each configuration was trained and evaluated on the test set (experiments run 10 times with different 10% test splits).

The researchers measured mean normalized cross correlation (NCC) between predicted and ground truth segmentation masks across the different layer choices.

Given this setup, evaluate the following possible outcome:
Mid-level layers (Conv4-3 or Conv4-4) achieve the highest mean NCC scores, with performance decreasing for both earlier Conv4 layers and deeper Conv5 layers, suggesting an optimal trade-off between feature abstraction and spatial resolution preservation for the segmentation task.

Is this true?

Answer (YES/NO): NO